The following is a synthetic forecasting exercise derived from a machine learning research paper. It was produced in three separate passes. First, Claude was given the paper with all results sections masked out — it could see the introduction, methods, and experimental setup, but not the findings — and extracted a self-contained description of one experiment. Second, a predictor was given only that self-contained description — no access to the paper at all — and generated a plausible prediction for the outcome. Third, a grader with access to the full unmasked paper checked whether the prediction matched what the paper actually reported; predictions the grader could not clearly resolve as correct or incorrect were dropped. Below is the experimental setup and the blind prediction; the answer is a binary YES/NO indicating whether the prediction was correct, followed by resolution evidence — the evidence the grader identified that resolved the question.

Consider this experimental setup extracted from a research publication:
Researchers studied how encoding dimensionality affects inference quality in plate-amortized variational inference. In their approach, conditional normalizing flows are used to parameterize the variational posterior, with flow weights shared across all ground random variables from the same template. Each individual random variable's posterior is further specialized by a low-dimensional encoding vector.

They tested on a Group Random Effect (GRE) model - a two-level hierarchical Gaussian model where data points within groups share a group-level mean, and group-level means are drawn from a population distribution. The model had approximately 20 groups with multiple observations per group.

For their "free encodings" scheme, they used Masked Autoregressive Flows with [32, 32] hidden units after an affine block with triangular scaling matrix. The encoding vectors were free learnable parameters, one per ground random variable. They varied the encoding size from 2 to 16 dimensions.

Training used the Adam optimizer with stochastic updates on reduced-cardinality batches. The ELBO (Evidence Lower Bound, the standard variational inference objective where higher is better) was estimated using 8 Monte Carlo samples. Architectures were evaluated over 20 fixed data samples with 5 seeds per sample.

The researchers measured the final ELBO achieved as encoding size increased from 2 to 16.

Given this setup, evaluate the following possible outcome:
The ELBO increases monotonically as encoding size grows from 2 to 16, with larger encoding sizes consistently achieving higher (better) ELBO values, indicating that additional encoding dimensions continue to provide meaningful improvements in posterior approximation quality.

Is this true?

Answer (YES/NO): NO